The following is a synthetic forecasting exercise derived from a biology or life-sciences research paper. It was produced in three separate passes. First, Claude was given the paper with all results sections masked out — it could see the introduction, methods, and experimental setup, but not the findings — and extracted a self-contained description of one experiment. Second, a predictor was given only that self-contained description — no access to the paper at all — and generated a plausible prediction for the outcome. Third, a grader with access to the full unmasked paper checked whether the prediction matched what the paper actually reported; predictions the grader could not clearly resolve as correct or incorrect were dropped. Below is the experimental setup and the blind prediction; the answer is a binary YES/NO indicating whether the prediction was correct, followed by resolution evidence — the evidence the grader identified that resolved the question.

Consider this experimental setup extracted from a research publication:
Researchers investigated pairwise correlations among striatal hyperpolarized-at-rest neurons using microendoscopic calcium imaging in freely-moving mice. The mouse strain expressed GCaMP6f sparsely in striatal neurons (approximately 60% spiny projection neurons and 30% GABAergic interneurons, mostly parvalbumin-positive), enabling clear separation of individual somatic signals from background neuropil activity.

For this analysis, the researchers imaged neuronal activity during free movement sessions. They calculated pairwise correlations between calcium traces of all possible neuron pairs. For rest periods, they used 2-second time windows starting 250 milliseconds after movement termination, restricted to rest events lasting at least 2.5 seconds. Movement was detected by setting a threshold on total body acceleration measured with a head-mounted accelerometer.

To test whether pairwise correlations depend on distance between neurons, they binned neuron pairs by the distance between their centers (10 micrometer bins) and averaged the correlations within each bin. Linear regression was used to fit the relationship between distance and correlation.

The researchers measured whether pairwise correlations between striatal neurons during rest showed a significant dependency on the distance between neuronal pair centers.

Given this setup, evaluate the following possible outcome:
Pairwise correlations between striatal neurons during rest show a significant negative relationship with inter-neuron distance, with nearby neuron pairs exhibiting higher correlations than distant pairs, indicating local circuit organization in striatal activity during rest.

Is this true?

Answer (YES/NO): NO